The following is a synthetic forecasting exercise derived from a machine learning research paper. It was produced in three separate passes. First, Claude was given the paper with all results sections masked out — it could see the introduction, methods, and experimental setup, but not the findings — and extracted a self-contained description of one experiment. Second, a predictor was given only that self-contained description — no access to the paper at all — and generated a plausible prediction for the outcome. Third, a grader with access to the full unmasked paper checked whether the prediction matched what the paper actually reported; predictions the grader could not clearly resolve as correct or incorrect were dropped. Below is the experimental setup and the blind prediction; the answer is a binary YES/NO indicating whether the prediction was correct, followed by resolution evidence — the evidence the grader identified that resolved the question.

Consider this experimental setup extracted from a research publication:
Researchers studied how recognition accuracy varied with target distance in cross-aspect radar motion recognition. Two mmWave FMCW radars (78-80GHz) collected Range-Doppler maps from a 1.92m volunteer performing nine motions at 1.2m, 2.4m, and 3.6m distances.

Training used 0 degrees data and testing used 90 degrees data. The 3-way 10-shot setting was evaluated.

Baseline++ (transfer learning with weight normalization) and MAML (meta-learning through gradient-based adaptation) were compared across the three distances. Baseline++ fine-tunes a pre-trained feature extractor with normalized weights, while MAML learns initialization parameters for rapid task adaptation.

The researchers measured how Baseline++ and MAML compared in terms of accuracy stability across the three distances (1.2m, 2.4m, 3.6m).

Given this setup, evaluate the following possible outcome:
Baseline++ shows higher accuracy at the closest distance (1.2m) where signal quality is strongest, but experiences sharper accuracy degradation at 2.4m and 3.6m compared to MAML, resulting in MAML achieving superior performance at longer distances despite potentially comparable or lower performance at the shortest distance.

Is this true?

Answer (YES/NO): NO